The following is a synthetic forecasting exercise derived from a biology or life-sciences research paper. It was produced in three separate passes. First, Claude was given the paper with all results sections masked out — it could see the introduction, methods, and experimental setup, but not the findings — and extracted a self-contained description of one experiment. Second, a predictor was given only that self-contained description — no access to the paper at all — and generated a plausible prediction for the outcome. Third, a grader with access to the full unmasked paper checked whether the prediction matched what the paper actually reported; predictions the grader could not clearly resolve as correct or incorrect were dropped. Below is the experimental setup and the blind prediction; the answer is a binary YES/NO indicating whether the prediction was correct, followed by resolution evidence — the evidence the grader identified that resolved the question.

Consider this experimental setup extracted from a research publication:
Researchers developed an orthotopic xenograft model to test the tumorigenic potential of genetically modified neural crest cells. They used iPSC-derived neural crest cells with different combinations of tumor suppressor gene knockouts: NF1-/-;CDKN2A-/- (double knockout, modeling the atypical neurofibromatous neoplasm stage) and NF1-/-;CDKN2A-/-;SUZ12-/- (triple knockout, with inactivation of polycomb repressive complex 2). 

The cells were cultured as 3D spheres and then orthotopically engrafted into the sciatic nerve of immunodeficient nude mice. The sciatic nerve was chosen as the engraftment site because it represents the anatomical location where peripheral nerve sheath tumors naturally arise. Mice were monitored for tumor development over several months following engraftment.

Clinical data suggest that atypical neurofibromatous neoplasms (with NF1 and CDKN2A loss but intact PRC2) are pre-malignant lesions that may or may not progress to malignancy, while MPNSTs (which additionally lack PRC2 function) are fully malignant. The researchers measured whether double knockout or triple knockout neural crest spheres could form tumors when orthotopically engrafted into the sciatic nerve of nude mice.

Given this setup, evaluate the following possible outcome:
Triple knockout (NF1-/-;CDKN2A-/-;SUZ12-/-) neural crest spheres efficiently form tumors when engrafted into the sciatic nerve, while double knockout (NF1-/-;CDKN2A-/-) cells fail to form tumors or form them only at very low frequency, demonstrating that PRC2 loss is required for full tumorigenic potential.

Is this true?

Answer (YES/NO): NO